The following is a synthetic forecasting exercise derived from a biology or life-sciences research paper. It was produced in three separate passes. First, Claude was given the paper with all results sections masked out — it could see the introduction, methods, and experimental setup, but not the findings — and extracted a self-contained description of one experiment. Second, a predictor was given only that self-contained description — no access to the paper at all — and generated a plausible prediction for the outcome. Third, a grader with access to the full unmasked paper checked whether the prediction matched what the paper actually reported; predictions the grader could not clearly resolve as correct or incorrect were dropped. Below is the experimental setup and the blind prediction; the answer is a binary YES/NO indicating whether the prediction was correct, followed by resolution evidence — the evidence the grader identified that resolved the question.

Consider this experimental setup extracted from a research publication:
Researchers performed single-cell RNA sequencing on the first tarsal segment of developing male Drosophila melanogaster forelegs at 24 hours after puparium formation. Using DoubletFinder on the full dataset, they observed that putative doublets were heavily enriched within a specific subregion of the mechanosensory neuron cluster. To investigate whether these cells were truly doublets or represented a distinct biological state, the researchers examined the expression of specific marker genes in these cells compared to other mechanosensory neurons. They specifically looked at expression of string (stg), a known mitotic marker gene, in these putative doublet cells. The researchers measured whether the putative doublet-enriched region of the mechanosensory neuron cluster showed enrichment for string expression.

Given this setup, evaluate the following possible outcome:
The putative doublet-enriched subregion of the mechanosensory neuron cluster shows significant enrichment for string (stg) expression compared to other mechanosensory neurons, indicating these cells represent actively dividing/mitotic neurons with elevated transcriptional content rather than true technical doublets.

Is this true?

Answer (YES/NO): YES